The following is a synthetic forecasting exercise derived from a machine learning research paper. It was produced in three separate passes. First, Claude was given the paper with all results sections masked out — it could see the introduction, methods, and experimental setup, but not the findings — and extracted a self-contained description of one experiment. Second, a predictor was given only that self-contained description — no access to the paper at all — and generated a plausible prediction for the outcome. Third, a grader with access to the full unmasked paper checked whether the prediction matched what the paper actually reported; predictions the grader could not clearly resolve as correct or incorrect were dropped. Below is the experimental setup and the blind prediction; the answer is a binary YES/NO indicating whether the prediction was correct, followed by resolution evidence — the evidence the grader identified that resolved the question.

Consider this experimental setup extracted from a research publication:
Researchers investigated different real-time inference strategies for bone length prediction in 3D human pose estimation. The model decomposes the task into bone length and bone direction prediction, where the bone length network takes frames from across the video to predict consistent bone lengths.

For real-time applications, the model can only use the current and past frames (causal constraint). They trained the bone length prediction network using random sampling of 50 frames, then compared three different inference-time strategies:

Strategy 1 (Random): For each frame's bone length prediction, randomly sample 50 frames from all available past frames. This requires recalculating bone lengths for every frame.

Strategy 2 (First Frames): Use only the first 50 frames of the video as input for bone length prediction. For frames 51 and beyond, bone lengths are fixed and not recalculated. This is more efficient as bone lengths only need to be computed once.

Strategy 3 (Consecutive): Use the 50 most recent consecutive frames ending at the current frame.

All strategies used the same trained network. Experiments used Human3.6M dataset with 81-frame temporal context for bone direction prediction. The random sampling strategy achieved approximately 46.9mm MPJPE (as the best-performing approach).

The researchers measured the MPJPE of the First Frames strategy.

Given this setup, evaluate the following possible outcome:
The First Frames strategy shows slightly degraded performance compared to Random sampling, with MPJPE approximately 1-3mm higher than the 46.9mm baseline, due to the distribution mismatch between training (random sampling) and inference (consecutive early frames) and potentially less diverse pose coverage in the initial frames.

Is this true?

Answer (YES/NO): NO